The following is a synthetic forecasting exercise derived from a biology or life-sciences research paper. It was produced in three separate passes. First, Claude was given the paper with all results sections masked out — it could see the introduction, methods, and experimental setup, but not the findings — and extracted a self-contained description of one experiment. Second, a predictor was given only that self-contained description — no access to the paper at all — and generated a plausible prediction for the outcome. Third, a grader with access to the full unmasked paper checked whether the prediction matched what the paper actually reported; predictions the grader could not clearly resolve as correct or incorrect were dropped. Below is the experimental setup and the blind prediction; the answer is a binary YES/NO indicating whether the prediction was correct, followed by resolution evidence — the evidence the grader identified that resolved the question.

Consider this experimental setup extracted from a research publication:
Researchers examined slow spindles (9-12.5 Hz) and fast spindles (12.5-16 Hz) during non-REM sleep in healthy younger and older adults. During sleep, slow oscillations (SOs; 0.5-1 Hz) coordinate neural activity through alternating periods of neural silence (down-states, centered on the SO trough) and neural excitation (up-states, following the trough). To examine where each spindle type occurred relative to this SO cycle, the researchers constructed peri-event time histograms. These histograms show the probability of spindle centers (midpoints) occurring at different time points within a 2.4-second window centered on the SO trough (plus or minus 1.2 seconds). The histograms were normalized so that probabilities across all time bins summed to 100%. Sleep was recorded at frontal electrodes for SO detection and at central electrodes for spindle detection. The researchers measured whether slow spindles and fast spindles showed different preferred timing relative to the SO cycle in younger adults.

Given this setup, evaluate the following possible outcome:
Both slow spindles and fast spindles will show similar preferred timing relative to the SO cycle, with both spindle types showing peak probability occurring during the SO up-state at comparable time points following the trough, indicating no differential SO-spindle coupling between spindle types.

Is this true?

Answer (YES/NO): NO